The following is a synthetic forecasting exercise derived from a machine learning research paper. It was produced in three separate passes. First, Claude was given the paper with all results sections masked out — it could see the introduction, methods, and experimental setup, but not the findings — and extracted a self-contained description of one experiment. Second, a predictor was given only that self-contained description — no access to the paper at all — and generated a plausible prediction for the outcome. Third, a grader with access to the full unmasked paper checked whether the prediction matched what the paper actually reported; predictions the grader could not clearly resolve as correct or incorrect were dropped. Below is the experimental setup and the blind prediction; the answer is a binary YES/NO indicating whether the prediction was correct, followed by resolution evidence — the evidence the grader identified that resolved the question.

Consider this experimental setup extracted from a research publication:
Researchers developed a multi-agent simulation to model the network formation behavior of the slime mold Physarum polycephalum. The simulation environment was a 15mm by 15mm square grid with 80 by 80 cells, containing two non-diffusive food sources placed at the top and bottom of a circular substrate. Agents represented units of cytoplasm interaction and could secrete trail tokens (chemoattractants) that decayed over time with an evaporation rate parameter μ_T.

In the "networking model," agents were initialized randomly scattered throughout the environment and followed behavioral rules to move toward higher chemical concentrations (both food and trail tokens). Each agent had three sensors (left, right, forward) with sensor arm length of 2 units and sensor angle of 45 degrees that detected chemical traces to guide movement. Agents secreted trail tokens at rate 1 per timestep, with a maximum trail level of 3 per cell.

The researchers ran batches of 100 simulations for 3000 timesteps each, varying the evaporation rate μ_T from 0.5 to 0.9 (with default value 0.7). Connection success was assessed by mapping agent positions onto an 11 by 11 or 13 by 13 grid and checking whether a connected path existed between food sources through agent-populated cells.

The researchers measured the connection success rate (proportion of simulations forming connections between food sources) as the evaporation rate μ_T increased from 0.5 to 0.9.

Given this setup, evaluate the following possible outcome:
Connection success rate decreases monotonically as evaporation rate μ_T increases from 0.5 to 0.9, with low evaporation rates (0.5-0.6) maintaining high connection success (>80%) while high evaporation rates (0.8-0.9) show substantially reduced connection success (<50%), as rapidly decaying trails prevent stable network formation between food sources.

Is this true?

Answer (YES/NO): NO